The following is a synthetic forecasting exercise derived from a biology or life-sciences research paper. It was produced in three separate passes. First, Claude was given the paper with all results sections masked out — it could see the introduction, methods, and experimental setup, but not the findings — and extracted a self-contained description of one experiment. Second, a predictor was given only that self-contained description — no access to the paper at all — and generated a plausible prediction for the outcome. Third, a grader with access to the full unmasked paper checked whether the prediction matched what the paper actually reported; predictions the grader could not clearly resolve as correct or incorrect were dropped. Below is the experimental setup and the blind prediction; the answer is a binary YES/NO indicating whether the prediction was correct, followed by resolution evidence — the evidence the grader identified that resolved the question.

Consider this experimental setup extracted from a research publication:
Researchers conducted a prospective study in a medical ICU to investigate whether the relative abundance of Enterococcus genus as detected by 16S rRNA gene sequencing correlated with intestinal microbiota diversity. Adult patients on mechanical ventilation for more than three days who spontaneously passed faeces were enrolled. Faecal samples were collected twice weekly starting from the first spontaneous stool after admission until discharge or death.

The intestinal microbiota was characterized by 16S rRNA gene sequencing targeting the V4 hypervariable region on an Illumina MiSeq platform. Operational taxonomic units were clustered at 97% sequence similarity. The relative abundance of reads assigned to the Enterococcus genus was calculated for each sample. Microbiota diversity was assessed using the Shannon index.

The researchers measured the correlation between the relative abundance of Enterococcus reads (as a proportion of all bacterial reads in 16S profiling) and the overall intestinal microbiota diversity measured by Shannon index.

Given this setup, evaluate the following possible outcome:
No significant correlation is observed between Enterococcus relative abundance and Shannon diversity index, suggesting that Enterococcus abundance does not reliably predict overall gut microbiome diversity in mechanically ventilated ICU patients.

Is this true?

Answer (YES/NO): NO